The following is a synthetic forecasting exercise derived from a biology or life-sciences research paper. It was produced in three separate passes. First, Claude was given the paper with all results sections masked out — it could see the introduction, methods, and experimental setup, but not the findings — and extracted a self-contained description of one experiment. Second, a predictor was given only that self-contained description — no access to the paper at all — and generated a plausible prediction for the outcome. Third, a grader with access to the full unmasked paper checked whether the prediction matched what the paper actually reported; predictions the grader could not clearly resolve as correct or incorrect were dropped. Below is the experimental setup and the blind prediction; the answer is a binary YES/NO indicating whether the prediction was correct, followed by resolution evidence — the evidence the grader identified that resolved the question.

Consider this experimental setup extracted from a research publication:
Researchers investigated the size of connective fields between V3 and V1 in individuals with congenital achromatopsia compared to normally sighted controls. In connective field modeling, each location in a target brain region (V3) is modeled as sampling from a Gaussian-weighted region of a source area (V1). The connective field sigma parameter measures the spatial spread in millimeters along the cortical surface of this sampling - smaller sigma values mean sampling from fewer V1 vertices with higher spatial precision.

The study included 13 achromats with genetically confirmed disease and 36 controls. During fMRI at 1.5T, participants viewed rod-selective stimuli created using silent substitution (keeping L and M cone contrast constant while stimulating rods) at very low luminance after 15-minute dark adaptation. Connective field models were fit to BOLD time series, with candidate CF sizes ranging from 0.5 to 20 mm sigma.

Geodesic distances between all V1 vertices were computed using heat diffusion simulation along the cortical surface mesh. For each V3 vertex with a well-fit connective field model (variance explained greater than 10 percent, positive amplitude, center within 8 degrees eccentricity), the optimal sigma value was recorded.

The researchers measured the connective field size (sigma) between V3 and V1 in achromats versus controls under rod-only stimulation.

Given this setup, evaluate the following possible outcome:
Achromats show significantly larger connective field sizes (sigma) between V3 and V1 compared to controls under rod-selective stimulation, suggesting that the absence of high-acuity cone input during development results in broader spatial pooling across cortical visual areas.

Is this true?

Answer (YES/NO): NO